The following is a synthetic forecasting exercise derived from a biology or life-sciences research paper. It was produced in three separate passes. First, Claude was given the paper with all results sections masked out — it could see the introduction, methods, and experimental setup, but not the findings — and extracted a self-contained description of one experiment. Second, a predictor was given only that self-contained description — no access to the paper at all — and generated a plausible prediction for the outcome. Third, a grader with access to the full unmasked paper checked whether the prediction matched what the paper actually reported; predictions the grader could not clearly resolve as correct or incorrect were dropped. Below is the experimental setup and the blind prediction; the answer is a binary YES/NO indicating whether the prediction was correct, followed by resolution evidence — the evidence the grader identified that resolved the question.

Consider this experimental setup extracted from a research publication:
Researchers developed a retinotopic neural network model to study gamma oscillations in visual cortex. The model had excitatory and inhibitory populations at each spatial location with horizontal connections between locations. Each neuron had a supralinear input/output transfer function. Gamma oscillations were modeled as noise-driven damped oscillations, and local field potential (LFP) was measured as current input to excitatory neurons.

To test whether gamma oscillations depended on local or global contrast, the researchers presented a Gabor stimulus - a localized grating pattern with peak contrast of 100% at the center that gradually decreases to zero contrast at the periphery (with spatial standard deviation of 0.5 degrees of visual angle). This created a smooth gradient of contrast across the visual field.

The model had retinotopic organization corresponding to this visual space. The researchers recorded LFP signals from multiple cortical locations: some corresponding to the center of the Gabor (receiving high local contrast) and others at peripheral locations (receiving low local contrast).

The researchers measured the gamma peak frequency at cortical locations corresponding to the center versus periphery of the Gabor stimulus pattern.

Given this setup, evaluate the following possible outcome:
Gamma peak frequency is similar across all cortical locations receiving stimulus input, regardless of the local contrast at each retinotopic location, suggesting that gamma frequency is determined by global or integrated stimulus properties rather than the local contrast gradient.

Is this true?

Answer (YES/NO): NO